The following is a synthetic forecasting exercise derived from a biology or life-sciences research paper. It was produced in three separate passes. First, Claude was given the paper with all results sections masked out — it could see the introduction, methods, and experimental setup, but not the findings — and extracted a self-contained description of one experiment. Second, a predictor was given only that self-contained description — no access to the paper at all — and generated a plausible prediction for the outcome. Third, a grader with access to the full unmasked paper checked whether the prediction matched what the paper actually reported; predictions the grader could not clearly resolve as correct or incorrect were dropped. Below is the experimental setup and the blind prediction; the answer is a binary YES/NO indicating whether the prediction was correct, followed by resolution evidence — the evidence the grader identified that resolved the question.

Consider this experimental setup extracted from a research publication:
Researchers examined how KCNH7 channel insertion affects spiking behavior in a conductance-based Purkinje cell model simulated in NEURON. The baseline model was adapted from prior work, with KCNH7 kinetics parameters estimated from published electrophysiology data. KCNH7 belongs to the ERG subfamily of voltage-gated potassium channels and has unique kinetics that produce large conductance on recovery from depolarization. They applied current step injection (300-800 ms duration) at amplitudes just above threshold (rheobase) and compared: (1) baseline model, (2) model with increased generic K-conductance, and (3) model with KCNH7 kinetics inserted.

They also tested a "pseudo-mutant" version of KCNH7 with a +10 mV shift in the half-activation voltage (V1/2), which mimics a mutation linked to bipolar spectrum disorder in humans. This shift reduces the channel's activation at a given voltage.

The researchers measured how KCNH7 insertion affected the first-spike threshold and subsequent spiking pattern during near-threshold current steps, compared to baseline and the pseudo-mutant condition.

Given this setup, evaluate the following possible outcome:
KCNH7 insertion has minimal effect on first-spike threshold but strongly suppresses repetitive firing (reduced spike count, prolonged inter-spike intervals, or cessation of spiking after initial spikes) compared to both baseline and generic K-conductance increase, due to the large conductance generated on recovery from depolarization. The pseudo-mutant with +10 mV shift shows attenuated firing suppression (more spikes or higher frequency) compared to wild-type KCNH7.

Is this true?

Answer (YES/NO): NO